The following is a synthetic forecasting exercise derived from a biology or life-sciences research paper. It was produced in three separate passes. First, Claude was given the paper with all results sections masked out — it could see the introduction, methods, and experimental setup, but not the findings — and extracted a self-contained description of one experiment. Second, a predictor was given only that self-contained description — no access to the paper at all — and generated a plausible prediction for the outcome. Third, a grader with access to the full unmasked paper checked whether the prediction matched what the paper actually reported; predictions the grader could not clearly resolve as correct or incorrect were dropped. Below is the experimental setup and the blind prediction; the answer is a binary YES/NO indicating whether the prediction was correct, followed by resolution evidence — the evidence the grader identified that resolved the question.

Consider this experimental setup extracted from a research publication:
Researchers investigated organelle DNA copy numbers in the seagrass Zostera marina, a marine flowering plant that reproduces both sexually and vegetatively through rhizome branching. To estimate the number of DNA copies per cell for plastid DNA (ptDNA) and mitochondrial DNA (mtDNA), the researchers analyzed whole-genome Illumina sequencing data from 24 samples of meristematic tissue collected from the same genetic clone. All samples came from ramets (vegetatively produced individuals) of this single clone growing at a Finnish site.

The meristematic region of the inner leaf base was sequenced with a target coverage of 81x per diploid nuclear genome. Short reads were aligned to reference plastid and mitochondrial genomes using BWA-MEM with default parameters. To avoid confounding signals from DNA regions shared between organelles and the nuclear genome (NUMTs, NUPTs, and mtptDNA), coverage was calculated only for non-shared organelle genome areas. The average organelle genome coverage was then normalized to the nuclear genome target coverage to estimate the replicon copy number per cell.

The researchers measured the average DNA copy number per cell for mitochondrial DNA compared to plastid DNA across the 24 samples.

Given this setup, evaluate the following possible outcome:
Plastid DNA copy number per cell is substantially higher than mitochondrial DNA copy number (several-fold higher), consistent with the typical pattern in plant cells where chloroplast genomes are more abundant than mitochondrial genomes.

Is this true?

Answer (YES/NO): YES